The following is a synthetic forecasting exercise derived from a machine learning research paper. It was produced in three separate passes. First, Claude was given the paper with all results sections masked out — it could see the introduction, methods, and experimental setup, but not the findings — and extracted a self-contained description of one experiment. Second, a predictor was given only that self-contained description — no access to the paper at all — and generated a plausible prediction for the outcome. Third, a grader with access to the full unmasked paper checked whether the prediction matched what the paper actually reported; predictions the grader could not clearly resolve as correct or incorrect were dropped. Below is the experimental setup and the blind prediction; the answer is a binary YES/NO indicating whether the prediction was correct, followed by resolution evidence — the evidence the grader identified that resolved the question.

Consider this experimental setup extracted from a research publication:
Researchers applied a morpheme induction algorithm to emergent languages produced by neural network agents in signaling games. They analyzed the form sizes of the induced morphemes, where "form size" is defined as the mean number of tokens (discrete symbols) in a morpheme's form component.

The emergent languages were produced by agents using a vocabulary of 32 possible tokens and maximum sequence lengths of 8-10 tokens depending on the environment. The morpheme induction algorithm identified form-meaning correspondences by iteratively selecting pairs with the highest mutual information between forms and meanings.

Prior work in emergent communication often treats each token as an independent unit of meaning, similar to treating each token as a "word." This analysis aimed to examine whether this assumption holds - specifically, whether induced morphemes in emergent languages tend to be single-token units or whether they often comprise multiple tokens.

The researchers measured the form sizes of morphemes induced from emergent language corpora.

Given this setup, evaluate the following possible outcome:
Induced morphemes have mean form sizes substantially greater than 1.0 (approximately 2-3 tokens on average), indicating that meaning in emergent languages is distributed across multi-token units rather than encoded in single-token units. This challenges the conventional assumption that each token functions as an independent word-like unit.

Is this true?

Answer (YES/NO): YES